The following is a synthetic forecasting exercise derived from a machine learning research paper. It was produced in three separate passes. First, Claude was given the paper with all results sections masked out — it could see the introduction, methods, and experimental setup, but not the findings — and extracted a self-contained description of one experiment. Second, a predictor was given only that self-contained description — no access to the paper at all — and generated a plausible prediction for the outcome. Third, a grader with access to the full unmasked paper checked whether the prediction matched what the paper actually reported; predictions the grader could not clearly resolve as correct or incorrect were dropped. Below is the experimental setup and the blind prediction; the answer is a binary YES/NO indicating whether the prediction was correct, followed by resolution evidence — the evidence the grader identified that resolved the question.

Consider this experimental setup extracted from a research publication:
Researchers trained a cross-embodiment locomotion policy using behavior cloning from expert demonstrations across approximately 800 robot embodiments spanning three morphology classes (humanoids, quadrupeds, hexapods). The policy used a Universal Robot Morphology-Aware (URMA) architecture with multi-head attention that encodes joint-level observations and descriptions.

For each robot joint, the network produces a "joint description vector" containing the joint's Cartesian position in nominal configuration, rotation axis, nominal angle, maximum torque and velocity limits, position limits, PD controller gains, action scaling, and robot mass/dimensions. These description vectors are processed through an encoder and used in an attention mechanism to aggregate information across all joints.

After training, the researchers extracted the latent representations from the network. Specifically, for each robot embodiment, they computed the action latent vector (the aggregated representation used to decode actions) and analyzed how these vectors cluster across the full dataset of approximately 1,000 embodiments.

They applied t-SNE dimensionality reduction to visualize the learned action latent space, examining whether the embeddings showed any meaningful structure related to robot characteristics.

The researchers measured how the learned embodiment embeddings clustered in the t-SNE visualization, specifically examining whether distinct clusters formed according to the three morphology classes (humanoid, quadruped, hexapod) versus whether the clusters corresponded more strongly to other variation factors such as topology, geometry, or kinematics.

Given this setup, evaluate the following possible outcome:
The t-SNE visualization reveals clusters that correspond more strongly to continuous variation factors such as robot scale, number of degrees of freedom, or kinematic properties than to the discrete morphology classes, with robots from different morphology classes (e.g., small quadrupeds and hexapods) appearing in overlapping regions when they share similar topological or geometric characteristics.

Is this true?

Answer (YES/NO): NO